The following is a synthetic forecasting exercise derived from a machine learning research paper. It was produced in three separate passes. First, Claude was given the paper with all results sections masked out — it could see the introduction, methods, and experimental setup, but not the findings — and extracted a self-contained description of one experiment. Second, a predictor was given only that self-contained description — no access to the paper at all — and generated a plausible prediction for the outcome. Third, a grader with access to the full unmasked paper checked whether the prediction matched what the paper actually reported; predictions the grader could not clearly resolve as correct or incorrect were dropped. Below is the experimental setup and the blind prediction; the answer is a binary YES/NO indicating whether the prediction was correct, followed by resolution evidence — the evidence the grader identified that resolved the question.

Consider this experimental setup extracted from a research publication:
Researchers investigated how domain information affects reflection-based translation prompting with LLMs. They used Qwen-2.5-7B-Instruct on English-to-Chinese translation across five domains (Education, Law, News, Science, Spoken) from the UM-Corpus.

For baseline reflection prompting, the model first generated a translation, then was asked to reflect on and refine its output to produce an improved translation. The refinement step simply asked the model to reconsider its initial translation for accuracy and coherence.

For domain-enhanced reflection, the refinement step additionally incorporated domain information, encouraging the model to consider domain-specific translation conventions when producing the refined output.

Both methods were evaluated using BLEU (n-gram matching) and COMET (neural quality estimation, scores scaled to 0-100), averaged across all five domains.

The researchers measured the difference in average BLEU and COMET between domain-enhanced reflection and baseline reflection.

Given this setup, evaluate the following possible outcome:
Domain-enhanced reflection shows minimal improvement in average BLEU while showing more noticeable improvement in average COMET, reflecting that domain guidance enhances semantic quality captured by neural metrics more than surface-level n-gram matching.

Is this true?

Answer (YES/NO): NO